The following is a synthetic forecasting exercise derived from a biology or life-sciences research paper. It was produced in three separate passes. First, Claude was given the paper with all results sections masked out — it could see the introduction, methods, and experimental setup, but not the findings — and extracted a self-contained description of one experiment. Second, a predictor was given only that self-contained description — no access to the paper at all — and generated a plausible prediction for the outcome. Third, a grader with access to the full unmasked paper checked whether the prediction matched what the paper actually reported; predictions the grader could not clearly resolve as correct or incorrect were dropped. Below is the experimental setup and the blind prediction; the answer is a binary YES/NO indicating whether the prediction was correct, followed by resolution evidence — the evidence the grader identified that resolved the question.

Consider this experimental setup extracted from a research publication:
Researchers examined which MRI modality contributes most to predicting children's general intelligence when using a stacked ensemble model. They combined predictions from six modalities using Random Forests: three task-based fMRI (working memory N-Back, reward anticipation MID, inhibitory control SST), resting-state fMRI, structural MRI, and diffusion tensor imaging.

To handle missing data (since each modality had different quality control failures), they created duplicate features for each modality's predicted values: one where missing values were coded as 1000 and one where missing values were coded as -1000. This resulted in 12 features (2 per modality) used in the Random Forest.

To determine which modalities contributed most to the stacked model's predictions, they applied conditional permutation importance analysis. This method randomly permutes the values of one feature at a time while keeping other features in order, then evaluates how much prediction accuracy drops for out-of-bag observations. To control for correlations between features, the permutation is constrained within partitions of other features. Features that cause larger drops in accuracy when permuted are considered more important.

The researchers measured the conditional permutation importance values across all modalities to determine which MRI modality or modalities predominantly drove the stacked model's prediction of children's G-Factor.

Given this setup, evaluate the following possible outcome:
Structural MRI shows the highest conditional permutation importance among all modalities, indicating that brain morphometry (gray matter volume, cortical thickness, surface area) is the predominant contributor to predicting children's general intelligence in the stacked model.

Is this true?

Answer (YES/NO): NO